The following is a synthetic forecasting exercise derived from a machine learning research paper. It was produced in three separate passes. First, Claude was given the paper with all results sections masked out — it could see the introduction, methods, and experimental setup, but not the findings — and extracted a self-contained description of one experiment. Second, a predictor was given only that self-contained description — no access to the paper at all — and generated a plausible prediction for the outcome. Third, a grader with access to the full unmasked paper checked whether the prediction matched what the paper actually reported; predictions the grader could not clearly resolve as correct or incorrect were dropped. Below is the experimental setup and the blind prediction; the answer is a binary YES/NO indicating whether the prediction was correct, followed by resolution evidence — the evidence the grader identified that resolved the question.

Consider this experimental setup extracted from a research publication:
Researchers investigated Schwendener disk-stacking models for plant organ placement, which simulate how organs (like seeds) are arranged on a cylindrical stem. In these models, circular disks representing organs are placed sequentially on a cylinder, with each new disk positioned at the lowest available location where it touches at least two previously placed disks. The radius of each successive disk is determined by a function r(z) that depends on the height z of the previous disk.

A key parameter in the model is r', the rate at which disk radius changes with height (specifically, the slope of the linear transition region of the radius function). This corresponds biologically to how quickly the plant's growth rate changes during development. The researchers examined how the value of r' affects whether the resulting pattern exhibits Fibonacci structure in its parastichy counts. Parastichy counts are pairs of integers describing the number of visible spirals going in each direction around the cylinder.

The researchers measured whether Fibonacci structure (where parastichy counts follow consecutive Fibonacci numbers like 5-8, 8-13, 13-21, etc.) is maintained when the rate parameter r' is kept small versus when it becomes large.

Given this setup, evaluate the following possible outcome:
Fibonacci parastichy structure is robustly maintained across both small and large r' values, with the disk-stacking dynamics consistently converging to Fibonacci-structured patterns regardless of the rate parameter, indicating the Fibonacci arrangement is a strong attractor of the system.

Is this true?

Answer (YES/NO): NO